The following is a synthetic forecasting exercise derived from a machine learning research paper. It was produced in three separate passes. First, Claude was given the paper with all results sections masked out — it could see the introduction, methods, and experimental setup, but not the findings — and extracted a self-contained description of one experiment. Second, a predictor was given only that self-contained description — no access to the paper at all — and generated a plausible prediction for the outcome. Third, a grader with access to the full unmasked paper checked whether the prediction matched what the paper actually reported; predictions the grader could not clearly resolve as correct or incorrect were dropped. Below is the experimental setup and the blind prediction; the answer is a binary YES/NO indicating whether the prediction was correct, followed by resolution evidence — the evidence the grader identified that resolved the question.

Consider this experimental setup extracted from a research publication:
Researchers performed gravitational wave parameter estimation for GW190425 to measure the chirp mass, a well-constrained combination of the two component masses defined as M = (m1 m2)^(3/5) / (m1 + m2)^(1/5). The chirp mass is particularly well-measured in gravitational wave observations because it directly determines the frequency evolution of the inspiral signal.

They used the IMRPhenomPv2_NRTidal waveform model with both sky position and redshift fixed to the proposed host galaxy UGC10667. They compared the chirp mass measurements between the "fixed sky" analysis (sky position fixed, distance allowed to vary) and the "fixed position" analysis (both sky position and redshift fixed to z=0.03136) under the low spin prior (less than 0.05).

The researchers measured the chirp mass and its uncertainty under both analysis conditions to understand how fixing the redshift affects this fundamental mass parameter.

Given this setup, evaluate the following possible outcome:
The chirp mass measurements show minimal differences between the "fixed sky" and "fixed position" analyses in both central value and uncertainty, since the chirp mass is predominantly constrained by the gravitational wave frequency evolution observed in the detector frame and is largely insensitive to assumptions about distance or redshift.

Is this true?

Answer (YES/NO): NO